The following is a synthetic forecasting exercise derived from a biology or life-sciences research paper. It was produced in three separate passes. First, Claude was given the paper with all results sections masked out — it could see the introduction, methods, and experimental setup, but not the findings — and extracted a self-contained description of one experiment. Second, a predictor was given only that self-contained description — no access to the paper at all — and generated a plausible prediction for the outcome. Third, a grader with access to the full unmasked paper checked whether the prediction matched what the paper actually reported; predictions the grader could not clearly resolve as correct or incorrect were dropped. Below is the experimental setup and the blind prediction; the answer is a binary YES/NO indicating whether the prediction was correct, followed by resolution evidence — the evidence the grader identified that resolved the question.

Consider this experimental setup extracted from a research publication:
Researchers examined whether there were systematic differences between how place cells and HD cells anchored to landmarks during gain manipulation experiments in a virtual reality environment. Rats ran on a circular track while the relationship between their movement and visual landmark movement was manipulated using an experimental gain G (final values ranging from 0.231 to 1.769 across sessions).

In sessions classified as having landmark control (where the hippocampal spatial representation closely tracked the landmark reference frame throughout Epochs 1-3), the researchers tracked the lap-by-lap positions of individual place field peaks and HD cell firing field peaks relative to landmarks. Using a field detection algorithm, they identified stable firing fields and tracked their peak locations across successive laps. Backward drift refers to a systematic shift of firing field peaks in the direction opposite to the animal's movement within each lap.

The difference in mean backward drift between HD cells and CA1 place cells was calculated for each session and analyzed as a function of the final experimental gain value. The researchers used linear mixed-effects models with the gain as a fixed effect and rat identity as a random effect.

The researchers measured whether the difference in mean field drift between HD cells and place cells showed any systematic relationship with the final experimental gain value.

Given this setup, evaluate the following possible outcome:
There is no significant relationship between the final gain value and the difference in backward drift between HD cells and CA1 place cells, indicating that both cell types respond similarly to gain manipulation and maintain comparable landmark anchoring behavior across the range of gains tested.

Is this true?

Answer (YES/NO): NO